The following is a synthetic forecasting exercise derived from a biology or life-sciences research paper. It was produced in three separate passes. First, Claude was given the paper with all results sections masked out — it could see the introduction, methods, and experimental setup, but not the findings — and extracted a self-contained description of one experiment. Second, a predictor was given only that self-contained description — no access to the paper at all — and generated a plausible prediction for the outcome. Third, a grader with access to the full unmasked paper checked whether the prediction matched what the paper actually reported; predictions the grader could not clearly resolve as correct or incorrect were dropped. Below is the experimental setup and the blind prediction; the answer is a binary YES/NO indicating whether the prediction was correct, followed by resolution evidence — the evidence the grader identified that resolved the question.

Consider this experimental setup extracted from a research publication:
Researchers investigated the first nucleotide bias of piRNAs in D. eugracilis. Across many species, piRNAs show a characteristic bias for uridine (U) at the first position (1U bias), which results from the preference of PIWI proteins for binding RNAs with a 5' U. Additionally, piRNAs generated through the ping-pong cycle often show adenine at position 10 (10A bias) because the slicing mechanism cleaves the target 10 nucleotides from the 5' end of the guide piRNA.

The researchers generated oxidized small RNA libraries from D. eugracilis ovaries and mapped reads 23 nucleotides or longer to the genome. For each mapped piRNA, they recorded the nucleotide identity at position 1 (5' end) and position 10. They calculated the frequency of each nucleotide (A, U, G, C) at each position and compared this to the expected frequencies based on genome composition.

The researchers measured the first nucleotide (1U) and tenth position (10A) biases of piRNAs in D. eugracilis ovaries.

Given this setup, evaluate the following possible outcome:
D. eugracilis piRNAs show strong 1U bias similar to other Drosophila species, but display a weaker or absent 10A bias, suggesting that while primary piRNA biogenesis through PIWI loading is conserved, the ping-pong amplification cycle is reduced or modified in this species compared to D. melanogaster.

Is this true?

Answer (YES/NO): YES